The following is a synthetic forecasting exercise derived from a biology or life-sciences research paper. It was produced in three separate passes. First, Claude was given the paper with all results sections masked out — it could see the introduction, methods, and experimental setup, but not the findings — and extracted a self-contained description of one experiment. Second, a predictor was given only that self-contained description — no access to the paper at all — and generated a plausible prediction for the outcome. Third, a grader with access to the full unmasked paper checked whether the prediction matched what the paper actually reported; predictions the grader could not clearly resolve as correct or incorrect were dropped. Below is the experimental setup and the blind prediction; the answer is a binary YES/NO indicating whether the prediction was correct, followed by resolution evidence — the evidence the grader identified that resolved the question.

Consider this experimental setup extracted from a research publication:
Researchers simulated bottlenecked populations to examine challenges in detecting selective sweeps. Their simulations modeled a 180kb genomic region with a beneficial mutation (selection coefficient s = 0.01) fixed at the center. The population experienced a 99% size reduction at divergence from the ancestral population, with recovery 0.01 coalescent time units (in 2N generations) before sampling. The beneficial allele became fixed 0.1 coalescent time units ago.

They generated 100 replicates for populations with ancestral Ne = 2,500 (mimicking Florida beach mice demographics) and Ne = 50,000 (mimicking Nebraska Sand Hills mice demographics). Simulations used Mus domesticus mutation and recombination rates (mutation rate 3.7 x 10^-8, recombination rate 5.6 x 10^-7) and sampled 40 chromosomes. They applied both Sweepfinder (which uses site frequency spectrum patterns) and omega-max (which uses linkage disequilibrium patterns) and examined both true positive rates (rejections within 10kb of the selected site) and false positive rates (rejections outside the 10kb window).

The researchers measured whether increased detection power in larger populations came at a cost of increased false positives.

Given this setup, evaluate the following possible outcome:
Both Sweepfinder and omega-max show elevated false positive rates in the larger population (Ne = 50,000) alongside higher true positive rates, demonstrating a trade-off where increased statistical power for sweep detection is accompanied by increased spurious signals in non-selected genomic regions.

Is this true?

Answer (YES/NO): YES